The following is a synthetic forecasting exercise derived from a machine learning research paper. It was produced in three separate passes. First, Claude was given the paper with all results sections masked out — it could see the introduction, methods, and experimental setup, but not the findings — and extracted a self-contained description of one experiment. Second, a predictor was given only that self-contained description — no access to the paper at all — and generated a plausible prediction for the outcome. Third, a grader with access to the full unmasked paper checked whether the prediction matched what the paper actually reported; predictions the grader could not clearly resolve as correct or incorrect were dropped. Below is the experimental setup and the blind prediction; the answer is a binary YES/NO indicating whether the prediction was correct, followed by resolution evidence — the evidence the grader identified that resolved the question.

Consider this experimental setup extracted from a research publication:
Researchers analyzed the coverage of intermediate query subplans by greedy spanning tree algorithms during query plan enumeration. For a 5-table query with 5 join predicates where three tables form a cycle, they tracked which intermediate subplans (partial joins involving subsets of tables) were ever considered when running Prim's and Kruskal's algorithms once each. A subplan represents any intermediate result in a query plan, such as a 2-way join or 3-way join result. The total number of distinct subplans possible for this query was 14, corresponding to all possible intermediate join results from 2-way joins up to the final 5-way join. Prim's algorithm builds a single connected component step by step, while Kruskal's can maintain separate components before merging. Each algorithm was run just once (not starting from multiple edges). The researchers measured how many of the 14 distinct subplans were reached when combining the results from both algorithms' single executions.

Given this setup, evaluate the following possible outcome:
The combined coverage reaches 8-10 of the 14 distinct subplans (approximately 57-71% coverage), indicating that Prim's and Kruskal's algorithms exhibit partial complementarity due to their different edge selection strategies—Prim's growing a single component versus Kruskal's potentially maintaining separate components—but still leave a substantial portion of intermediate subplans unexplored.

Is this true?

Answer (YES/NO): YES